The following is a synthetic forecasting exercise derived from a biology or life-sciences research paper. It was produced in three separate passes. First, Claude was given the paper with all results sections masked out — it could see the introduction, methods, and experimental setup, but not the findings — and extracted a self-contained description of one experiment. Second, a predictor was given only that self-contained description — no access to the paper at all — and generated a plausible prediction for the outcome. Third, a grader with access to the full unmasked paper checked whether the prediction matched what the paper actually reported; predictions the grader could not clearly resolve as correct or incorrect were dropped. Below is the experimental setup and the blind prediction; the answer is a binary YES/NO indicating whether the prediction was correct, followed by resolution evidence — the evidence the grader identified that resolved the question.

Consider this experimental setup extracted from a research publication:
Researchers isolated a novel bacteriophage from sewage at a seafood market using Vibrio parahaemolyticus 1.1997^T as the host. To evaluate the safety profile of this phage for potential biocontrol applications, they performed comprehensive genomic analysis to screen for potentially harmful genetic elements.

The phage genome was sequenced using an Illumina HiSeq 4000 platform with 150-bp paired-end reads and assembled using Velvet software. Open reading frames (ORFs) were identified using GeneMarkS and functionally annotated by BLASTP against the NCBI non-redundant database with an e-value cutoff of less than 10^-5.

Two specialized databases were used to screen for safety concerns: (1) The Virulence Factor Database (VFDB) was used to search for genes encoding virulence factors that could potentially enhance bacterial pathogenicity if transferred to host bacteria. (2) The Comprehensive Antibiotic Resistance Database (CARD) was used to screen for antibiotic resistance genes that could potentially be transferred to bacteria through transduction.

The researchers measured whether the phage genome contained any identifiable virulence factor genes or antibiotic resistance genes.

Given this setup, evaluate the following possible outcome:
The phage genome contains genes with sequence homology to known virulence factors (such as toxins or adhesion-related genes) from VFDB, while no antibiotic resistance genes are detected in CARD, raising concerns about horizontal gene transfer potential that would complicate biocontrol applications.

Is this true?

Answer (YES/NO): NO